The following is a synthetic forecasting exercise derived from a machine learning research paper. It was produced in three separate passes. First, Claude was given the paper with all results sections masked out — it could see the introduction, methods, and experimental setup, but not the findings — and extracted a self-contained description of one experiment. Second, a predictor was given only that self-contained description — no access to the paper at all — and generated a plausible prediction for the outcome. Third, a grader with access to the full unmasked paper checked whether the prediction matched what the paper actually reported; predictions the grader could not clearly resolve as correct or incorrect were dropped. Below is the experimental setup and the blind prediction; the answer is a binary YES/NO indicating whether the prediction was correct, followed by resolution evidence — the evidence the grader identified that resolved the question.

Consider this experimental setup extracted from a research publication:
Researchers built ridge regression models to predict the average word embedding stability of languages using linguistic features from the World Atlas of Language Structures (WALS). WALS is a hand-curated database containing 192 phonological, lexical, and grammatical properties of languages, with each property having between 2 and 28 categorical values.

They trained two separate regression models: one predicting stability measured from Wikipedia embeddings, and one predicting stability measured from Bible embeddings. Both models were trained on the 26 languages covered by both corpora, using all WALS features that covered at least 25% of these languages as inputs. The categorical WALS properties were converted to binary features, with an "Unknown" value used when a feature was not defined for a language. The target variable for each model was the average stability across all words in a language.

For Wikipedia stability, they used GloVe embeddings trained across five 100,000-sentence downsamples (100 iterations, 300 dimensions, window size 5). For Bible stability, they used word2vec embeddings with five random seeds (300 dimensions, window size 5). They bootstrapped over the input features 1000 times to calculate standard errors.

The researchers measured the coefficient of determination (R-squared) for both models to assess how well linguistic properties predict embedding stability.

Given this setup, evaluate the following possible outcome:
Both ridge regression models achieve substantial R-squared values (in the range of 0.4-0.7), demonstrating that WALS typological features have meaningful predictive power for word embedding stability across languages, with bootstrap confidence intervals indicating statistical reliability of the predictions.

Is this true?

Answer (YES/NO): NO